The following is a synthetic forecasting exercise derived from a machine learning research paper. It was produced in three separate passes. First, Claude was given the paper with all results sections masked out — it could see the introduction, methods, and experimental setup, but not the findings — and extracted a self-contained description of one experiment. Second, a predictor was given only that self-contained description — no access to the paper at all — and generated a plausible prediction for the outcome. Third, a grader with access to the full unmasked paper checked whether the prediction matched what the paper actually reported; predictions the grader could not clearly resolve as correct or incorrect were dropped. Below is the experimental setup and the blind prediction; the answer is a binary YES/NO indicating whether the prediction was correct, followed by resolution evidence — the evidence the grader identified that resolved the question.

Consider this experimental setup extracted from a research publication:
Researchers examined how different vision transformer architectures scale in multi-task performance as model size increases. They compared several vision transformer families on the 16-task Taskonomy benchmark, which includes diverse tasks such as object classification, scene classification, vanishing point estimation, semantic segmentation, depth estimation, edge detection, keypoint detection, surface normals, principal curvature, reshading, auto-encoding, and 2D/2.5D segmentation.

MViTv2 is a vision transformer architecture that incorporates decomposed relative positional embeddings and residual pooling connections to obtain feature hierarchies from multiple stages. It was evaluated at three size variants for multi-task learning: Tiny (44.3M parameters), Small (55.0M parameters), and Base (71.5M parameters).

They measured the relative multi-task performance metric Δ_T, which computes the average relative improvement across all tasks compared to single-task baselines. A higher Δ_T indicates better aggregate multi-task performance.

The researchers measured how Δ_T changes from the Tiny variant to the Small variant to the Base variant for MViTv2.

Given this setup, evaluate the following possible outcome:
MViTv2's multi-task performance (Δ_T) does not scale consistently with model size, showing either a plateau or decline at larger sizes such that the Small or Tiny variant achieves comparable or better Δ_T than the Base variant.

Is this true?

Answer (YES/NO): NO